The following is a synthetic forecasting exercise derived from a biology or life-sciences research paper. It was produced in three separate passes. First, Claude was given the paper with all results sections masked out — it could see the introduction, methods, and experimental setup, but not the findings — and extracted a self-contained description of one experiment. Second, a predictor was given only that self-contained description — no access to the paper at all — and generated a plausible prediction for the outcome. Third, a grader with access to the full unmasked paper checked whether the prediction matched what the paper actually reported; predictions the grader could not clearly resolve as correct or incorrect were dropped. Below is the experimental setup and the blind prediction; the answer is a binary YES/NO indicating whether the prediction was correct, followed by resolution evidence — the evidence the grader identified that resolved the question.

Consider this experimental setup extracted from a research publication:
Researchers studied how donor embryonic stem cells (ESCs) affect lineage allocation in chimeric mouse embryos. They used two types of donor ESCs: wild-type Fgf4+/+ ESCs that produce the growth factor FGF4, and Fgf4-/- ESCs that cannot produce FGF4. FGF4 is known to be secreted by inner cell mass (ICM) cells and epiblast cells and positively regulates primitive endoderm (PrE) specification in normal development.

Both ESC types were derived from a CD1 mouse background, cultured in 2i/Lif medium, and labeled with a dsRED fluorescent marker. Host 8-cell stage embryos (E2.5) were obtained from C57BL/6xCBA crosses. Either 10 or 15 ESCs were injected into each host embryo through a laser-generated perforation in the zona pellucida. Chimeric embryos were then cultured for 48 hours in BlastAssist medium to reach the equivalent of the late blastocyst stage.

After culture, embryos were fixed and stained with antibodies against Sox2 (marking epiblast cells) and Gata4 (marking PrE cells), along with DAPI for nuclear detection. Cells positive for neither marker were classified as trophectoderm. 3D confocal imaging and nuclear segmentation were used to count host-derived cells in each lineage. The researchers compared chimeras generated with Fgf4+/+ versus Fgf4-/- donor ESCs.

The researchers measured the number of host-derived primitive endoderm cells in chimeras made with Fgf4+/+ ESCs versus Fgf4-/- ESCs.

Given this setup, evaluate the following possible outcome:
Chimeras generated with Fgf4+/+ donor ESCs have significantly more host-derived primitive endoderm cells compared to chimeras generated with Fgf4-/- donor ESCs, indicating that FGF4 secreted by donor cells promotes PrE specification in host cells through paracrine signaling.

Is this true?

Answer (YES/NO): YES